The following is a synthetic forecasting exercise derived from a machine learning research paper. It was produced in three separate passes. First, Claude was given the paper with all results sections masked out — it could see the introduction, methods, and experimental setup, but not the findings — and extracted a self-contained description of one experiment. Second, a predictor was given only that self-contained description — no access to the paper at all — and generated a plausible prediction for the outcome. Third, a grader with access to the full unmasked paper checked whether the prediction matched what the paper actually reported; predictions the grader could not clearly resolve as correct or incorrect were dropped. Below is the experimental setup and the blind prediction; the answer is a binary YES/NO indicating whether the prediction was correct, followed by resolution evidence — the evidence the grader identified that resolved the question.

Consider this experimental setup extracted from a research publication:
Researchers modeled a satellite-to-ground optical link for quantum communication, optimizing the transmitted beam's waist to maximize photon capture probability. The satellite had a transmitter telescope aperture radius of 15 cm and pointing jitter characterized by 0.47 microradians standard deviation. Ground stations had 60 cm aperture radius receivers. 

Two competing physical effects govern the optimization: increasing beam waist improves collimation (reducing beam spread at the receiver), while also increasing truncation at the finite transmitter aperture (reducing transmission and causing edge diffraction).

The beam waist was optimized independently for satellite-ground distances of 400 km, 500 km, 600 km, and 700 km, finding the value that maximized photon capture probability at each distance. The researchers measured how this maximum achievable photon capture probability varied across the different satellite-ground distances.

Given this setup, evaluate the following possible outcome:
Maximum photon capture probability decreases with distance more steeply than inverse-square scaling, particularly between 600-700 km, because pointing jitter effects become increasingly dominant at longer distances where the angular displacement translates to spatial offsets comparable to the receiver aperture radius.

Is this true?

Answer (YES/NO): NO